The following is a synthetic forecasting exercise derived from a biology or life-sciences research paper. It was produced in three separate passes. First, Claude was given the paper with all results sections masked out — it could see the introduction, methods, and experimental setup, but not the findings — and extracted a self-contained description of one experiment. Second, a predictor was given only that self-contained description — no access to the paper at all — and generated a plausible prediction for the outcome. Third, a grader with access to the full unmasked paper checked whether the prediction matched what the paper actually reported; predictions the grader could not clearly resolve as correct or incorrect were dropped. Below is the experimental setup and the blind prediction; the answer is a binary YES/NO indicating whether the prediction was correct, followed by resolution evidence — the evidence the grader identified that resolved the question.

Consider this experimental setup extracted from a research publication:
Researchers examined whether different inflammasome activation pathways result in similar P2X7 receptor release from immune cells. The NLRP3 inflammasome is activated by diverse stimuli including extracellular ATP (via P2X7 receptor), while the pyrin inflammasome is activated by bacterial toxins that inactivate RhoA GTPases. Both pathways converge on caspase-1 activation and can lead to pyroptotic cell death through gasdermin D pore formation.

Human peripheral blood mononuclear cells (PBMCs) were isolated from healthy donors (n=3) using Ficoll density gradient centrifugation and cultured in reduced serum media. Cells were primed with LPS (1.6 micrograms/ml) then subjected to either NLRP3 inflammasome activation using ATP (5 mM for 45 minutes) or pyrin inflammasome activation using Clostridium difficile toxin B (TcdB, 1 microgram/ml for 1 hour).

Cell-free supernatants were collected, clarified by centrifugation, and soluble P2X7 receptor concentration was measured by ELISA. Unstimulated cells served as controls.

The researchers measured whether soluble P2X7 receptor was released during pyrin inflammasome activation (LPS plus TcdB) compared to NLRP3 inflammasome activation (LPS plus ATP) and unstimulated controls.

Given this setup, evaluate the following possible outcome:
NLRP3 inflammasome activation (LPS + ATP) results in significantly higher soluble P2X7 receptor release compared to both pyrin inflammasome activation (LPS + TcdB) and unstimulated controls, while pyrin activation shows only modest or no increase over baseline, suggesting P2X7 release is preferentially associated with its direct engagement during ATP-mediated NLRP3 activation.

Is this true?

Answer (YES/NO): NO